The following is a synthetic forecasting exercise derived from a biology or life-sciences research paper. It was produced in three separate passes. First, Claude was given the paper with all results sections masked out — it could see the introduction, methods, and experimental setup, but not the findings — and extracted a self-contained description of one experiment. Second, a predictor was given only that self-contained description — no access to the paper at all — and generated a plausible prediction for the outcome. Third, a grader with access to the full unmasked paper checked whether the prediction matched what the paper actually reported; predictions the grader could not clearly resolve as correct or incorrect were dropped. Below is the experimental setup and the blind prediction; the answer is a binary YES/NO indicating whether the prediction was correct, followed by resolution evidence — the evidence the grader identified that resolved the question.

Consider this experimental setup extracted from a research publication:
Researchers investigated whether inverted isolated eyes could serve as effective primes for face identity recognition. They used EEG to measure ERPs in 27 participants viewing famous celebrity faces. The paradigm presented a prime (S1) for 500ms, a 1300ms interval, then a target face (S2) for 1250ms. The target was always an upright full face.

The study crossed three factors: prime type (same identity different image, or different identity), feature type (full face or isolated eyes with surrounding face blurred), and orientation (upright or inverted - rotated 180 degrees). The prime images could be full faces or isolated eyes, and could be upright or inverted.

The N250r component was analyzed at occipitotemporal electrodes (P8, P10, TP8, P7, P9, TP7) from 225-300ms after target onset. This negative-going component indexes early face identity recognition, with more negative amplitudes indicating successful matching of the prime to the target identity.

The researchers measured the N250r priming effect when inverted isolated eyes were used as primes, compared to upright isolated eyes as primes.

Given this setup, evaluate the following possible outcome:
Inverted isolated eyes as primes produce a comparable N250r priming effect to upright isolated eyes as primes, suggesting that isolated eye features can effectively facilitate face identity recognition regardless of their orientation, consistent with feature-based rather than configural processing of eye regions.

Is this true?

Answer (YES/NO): NO